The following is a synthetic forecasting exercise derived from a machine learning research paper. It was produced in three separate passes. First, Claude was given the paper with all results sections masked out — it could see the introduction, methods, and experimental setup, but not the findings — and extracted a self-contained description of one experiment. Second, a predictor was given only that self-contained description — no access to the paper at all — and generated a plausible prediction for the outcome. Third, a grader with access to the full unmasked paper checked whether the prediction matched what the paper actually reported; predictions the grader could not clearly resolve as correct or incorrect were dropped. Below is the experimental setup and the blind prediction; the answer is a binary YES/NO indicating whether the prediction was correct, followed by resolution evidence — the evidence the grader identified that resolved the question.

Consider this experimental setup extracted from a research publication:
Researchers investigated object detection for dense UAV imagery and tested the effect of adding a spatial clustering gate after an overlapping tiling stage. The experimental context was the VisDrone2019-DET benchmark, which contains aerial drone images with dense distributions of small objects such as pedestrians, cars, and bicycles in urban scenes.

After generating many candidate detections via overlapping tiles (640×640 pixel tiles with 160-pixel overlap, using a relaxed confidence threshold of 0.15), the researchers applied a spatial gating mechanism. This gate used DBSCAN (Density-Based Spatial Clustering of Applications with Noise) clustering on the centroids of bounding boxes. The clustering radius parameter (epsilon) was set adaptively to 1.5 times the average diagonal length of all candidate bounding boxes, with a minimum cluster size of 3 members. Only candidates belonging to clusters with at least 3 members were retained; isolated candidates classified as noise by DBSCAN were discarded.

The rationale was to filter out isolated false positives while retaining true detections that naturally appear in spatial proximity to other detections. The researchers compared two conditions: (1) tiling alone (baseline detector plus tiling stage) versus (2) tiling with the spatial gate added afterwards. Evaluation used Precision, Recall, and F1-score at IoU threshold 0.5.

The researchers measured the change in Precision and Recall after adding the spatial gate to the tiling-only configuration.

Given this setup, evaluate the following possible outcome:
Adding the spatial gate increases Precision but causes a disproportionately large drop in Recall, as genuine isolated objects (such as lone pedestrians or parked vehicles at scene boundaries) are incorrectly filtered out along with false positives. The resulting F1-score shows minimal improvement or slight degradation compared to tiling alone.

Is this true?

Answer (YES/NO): NO